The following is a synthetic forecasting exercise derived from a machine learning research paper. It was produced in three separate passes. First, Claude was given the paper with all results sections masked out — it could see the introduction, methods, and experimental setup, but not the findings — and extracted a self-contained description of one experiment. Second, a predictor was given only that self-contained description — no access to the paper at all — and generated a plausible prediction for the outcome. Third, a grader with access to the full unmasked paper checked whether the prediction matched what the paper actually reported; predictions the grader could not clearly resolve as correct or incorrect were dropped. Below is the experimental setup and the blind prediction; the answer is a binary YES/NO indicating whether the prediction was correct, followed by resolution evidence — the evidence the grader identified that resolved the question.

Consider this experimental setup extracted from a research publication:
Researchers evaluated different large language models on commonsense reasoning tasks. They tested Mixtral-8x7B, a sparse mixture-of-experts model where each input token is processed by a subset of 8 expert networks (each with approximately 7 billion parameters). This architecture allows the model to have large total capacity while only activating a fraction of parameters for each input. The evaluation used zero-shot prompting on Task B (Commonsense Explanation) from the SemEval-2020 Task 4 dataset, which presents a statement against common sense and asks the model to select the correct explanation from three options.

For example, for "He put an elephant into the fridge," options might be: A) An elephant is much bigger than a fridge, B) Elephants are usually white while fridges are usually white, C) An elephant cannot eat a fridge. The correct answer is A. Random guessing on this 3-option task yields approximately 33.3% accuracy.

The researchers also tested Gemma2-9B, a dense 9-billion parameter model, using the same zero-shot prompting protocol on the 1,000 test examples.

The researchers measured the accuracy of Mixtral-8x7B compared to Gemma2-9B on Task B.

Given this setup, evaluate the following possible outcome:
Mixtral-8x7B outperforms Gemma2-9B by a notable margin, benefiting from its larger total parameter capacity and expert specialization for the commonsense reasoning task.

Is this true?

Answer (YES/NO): NO